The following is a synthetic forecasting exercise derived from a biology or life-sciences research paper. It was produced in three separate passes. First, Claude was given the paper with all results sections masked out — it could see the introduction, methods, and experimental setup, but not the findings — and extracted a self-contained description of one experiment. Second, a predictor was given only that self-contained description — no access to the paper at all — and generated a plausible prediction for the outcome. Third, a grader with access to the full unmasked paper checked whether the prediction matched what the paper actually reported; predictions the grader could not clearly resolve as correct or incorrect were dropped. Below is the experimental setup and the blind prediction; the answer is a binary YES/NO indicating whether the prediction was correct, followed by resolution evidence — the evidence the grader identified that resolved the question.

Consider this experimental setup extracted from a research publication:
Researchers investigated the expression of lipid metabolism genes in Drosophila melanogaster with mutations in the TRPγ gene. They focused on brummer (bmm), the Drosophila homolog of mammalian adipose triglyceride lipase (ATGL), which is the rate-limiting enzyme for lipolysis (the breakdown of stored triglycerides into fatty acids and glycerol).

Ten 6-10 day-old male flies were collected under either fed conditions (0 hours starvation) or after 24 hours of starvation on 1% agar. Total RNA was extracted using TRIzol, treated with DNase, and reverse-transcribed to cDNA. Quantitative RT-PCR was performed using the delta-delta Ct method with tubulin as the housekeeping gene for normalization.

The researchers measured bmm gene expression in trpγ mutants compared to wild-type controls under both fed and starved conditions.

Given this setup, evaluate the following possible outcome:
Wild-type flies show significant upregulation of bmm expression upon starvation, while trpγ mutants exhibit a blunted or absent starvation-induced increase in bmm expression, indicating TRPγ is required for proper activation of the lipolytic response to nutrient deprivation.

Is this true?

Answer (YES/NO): YES